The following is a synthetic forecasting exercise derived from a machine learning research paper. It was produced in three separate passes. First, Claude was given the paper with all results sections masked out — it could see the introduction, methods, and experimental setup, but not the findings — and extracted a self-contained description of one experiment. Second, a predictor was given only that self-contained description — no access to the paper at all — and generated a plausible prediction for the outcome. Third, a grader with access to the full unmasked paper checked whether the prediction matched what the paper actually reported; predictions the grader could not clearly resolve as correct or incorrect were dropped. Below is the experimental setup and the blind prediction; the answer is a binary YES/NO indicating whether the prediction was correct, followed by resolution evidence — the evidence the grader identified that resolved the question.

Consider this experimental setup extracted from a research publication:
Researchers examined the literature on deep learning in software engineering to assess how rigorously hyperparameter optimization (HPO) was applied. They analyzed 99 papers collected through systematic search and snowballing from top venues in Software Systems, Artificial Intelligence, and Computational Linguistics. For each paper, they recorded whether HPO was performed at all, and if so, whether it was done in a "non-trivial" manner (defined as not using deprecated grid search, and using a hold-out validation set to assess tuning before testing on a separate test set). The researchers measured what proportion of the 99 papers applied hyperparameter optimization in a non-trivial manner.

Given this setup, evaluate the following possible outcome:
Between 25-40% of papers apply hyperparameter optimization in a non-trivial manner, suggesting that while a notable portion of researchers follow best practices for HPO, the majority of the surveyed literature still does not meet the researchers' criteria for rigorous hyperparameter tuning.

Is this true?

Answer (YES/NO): NO